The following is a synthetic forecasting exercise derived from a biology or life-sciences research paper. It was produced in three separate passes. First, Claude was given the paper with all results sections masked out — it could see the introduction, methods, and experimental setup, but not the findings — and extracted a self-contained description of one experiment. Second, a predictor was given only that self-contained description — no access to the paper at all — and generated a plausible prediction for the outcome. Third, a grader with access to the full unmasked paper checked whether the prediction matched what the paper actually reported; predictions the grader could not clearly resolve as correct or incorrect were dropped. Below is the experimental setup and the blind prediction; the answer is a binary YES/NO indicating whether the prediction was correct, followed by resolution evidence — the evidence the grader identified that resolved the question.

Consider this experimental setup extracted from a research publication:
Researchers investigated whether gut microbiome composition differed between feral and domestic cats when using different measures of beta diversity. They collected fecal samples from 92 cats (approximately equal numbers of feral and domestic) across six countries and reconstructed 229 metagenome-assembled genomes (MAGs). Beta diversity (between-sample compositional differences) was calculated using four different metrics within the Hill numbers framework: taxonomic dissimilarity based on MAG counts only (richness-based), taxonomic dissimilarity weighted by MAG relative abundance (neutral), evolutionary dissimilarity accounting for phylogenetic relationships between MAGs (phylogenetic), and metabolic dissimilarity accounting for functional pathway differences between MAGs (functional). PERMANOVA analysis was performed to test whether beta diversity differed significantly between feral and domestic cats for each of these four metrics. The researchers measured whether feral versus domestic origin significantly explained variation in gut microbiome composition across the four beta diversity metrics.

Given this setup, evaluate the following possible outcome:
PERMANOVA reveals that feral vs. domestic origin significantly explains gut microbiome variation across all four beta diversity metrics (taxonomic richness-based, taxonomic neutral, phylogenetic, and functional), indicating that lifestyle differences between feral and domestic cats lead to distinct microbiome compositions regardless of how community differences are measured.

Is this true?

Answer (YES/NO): NO